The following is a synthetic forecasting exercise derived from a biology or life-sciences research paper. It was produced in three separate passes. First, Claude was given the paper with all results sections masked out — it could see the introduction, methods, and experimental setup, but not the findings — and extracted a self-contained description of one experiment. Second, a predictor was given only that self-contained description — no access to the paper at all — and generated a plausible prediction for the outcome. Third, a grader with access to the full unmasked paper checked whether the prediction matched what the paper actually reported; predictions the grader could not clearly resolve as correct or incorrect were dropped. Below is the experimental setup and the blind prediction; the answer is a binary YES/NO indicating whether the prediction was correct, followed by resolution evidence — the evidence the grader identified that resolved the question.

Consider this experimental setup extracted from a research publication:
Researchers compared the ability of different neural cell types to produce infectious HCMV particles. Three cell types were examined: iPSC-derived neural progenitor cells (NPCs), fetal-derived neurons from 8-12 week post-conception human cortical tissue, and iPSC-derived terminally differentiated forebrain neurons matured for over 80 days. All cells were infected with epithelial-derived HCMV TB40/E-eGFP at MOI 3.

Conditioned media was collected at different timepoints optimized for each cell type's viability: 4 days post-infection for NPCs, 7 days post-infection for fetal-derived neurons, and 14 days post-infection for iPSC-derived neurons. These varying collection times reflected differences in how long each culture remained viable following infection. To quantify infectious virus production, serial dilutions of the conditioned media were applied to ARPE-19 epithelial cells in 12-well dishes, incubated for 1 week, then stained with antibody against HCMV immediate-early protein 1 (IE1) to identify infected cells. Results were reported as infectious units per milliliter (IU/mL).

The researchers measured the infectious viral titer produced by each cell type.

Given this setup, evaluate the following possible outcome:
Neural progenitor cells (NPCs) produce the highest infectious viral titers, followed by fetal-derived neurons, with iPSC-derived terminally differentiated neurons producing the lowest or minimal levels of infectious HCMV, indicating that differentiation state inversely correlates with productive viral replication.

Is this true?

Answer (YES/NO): NO